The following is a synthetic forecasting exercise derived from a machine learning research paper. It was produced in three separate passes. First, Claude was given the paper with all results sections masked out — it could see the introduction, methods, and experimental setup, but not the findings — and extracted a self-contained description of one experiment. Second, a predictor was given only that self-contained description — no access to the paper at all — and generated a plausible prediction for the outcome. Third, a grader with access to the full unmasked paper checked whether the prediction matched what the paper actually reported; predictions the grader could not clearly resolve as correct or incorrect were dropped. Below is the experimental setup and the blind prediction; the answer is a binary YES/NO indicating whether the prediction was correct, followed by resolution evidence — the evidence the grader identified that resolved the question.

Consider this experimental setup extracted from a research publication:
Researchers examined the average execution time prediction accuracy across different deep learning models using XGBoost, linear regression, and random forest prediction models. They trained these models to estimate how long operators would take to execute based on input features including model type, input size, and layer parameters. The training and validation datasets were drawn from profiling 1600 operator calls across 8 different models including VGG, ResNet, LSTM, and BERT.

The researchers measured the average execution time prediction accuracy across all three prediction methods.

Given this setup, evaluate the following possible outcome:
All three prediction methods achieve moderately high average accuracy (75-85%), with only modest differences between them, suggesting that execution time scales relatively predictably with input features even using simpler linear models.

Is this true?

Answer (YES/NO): NO